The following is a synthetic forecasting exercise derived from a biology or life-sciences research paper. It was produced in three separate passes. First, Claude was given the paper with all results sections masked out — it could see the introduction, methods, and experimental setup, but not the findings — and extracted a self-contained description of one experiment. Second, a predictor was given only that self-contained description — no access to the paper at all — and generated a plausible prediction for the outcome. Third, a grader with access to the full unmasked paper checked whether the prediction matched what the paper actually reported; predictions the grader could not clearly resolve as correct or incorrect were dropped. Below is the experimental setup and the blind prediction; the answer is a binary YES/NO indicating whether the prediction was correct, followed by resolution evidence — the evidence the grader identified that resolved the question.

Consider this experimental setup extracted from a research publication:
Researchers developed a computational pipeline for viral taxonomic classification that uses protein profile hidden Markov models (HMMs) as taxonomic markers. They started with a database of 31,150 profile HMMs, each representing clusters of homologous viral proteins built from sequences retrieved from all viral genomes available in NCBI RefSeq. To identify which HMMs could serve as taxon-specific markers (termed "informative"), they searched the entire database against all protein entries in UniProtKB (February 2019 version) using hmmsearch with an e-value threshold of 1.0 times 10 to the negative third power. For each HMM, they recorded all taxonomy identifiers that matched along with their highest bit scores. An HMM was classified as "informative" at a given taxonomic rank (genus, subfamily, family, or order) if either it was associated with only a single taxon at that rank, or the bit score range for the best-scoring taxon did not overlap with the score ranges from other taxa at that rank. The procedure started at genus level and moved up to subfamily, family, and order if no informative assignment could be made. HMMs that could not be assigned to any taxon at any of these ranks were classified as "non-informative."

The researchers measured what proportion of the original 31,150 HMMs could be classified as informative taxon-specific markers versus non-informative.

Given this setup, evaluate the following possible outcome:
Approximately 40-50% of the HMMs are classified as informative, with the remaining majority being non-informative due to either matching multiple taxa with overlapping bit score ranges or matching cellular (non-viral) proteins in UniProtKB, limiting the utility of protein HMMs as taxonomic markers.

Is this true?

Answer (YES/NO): NO